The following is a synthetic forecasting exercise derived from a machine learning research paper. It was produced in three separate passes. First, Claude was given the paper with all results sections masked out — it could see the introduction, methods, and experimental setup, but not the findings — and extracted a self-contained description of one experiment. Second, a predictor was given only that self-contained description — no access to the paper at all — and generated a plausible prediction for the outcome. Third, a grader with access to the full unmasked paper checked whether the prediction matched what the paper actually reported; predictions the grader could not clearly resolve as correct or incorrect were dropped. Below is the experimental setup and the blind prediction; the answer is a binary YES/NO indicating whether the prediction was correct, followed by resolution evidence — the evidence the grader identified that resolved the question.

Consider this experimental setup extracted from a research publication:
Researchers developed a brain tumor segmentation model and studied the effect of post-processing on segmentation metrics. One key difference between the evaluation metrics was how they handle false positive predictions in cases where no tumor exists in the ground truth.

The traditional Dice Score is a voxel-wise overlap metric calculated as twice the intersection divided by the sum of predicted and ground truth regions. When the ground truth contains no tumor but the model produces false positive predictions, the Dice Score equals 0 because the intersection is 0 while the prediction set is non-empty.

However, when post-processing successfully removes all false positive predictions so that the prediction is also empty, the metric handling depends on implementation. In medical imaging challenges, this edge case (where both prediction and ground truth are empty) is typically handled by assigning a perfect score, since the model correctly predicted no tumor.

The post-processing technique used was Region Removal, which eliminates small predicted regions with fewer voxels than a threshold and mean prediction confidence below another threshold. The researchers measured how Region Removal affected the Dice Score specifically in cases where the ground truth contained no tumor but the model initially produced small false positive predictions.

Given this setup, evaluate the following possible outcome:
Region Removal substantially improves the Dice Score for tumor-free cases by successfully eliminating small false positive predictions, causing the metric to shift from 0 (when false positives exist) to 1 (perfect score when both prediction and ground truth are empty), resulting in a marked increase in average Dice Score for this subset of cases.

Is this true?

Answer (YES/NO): YES